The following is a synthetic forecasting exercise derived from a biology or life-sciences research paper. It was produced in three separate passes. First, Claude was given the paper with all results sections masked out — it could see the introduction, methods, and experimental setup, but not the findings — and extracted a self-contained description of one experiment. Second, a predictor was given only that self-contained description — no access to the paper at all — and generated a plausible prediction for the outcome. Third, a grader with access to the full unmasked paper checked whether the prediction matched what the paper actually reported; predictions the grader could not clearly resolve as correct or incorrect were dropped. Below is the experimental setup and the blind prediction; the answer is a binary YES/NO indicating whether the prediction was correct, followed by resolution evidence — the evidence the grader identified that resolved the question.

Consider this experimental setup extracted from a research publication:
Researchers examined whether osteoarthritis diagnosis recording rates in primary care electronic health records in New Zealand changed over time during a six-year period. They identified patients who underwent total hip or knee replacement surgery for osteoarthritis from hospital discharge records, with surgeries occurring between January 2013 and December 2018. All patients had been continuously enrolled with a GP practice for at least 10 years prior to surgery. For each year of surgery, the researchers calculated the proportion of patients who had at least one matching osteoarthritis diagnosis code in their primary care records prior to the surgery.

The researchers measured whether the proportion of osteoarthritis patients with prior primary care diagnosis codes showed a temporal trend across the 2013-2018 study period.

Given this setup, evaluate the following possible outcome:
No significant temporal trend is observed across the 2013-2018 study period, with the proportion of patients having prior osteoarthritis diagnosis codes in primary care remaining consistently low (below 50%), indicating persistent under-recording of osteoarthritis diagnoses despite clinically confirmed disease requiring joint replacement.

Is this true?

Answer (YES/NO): YES